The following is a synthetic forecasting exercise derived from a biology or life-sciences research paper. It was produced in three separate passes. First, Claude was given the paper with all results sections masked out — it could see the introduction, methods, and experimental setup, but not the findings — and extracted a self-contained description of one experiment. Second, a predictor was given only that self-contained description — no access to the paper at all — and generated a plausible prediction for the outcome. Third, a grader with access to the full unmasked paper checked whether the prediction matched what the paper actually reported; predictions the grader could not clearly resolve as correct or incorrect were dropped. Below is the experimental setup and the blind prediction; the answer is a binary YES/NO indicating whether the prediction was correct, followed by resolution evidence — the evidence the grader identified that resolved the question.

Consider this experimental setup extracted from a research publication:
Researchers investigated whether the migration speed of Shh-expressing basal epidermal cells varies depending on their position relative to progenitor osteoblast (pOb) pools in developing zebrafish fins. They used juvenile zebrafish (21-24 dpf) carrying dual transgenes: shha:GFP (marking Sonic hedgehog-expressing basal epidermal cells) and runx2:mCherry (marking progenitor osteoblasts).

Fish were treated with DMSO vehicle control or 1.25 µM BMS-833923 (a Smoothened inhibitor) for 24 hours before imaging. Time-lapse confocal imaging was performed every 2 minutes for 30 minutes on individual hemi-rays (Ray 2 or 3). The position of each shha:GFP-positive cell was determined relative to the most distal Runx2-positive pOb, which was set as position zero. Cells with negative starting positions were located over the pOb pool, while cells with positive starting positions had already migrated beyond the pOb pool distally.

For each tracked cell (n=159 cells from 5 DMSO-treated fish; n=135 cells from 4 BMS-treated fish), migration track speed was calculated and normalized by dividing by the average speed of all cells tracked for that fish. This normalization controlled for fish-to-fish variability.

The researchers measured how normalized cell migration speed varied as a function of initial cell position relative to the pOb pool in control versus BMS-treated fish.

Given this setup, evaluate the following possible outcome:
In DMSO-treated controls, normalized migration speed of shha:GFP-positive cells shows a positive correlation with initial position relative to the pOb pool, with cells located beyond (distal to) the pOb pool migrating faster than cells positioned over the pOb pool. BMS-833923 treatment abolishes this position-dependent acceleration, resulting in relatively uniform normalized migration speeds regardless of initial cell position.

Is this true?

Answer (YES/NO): YES